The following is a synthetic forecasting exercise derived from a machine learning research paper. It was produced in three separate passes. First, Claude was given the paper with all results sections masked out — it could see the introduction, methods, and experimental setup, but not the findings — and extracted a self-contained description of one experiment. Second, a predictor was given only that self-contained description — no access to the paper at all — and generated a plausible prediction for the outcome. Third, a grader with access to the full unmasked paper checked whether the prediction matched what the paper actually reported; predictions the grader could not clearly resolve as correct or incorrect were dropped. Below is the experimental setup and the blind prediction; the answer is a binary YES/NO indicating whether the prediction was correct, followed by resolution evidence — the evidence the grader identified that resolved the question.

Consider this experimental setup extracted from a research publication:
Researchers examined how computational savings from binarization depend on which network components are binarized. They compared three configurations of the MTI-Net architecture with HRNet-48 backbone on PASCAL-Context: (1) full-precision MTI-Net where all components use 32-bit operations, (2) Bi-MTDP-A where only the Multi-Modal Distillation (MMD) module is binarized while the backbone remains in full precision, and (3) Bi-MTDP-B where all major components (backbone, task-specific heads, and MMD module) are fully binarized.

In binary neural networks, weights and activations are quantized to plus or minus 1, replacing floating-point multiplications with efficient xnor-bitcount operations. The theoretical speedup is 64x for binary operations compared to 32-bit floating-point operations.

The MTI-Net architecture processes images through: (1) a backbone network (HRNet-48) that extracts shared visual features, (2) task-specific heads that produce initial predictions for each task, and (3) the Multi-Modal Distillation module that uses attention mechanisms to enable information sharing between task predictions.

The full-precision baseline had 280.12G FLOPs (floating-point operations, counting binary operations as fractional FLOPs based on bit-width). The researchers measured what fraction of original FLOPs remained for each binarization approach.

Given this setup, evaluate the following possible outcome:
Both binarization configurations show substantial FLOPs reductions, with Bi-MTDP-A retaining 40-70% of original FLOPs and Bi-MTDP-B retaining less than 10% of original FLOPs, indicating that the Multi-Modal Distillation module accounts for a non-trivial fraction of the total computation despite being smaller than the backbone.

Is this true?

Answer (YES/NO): NO